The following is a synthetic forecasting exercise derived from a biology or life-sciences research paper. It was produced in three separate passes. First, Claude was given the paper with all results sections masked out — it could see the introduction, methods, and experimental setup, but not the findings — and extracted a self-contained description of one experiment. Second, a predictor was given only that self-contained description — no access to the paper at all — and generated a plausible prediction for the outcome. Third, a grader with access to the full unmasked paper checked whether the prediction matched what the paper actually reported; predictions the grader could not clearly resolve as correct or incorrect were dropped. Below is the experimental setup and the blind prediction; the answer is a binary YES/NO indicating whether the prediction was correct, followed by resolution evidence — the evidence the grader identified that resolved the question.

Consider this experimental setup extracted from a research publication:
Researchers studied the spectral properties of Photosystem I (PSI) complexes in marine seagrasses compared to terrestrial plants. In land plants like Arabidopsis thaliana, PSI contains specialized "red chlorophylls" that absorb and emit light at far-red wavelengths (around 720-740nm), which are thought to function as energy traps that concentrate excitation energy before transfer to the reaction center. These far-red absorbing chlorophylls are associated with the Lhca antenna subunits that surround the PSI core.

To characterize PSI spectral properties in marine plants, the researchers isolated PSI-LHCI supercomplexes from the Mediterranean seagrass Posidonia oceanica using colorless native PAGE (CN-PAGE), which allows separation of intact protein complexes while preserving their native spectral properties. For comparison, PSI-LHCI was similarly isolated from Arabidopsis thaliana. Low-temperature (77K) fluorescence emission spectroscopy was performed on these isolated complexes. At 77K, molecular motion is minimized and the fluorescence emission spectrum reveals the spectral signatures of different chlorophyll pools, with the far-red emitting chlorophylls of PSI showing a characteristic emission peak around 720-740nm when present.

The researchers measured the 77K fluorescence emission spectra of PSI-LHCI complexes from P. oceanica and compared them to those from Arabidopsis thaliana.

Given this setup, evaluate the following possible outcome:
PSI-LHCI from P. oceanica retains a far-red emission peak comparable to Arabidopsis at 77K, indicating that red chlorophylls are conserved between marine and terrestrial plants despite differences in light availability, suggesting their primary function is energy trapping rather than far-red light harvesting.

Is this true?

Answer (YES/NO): NO